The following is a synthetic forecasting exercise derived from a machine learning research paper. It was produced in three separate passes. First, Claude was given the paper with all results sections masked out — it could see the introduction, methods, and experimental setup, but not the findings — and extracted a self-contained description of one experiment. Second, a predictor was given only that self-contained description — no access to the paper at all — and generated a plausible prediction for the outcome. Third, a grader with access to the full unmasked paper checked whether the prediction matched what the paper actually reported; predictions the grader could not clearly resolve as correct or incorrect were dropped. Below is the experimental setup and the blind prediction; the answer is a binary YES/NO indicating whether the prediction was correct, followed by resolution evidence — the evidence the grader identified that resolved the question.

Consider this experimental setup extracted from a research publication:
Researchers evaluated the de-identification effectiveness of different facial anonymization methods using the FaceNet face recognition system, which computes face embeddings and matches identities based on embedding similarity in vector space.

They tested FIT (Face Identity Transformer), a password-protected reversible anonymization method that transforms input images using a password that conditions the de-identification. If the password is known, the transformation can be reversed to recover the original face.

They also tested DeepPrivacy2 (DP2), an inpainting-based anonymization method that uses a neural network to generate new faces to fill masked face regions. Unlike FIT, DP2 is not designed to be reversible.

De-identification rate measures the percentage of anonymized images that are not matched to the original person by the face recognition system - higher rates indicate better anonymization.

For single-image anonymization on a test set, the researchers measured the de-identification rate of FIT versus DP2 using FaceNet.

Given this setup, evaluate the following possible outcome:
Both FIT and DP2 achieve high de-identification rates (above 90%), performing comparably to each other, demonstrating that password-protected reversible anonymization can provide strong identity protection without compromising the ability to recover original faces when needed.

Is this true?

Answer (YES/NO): NO